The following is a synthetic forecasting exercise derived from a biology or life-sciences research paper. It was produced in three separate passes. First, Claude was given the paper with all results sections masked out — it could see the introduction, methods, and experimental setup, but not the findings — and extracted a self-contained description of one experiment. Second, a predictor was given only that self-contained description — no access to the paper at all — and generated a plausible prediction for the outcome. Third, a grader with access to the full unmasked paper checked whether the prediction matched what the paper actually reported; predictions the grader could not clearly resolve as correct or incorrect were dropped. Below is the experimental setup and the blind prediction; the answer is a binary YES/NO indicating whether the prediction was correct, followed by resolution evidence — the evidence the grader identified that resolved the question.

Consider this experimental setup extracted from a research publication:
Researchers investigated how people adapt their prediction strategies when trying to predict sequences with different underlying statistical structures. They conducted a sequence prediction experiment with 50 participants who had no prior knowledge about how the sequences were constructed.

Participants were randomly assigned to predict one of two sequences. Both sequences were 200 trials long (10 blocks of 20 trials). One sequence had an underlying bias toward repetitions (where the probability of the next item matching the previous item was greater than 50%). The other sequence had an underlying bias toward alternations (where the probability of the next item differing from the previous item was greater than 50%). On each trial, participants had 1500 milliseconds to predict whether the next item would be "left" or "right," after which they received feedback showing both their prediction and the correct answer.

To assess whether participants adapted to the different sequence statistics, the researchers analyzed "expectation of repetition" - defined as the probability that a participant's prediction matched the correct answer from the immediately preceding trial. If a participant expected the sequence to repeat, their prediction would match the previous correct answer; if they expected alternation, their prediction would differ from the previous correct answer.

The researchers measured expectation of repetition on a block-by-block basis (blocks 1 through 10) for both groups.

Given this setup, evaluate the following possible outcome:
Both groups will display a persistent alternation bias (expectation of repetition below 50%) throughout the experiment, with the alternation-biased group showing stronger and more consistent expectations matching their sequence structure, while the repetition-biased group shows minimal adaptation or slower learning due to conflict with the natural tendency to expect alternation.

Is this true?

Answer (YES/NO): NO